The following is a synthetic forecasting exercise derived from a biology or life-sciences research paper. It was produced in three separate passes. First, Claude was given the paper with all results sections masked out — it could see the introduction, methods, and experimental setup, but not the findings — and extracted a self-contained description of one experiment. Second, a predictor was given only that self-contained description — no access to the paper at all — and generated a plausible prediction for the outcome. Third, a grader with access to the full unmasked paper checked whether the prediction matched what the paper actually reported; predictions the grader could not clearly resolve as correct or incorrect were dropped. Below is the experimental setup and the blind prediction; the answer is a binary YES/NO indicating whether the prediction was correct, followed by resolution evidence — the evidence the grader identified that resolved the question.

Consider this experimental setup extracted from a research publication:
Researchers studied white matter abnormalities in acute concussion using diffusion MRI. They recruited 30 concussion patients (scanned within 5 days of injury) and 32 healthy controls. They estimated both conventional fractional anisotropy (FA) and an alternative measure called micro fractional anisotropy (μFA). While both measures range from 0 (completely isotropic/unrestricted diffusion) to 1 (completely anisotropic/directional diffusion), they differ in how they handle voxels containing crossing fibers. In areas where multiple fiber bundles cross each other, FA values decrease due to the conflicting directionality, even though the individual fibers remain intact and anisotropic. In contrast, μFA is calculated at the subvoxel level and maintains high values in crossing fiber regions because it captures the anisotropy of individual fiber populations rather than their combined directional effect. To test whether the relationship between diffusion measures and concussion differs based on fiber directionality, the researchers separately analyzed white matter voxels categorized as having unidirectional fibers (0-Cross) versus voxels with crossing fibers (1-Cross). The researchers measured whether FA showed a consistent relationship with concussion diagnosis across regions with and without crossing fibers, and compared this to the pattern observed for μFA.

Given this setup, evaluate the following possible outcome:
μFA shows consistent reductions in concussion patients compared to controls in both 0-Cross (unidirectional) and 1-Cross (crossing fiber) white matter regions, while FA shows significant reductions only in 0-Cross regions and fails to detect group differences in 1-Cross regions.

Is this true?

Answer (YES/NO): NO